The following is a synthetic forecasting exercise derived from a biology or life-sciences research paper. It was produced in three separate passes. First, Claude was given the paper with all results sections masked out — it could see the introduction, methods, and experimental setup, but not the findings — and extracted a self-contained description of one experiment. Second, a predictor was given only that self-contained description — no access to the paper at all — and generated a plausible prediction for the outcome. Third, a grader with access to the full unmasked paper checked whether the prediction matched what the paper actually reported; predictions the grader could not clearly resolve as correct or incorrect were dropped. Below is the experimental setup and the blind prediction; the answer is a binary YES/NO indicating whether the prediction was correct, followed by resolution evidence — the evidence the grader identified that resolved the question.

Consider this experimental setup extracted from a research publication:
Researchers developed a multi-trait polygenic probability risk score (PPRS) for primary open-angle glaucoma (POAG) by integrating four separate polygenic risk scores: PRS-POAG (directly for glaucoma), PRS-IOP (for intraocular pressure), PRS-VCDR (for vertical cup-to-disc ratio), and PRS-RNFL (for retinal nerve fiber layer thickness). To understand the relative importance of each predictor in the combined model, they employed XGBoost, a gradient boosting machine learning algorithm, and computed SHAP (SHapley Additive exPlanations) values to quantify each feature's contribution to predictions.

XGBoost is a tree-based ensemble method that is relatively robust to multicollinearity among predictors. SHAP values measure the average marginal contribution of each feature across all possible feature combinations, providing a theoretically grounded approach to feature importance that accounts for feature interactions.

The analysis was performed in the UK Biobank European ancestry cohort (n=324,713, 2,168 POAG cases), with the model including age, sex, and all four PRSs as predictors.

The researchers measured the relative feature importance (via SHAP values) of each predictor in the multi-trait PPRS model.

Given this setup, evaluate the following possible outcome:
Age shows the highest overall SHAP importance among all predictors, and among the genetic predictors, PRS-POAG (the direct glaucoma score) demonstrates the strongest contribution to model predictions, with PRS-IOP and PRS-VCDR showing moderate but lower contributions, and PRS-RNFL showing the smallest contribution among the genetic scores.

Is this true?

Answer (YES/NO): NO